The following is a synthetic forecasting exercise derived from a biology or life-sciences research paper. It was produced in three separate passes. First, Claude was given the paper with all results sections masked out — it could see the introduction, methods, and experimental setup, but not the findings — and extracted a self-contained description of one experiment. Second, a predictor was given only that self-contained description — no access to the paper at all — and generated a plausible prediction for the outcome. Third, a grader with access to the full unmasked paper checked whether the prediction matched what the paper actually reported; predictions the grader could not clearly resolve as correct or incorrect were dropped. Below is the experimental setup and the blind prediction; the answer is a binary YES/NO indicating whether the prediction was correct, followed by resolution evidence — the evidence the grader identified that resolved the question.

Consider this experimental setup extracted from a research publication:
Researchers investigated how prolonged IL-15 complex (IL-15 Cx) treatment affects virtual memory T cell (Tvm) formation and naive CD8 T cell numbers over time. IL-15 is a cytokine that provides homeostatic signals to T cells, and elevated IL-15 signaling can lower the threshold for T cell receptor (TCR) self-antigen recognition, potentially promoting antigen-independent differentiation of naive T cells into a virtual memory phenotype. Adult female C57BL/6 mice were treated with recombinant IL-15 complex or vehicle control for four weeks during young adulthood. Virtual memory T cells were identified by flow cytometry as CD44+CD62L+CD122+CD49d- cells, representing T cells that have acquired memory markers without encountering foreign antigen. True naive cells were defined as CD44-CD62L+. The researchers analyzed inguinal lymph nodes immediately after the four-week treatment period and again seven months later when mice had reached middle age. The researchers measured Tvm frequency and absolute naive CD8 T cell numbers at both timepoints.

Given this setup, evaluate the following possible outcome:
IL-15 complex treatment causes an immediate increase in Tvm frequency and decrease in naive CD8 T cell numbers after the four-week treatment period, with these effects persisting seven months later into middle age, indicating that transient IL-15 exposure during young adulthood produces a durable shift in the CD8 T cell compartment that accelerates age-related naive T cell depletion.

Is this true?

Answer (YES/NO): NO